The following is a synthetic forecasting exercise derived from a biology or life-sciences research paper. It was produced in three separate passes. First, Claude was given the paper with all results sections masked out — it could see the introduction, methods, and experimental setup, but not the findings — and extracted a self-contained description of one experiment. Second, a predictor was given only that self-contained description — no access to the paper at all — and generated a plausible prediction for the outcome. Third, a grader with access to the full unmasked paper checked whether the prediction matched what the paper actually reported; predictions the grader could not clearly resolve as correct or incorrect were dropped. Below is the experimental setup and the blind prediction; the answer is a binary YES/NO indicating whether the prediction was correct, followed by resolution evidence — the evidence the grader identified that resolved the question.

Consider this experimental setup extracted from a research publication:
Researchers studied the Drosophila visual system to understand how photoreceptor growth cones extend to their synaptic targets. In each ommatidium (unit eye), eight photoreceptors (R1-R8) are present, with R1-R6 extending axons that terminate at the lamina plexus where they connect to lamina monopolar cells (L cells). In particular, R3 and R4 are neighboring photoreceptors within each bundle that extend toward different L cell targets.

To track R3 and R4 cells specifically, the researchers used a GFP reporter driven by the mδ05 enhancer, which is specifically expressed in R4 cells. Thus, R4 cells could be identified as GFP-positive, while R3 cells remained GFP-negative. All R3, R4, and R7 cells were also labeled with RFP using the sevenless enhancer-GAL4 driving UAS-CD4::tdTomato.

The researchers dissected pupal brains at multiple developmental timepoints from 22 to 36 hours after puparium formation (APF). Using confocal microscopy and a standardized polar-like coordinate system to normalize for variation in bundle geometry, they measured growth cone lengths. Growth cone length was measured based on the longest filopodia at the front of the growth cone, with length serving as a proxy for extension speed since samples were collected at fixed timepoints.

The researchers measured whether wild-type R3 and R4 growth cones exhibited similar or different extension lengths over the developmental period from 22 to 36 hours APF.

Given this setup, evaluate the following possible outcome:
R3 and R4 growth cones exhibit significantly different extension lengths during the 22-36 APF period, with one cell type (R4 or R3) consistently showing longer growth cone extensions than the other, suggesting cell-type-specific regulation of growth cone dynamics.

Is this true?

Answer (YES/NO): YES